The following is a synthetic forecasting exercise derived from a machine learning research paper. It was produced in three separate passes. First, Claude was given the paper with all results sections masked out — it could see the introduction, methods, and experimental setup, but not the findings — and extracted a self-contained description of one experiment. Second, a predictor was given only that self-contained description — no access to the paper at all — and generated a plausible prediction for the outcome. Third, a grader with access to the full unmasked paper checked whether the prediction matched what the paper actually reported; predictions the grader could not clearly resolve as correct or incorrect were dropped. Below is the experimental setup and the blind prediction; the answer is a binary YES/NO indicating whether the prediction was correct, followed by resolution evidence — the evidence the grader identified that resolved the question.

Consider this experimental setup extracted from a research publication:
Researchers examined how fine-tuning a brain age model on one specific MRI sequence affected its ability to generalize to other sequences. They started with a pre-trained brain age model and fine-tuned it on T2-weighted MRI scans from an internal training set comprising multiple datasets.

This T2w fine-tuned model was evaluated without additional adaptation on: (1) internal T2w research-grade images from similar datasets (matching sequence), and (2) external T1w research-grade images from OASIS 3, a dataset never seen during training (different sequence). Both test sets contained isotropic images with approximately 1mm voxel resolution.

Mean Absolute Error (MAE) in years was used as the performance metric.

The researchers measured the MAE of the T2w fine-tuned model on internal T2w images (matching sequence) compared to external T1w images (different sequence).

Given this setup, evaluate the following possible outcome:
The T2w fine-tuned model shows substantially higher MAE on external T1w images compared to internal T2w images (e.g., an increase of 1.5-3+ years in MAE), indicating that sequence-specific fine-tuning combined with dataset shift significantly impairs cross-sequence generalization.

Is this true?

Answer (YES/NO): YES